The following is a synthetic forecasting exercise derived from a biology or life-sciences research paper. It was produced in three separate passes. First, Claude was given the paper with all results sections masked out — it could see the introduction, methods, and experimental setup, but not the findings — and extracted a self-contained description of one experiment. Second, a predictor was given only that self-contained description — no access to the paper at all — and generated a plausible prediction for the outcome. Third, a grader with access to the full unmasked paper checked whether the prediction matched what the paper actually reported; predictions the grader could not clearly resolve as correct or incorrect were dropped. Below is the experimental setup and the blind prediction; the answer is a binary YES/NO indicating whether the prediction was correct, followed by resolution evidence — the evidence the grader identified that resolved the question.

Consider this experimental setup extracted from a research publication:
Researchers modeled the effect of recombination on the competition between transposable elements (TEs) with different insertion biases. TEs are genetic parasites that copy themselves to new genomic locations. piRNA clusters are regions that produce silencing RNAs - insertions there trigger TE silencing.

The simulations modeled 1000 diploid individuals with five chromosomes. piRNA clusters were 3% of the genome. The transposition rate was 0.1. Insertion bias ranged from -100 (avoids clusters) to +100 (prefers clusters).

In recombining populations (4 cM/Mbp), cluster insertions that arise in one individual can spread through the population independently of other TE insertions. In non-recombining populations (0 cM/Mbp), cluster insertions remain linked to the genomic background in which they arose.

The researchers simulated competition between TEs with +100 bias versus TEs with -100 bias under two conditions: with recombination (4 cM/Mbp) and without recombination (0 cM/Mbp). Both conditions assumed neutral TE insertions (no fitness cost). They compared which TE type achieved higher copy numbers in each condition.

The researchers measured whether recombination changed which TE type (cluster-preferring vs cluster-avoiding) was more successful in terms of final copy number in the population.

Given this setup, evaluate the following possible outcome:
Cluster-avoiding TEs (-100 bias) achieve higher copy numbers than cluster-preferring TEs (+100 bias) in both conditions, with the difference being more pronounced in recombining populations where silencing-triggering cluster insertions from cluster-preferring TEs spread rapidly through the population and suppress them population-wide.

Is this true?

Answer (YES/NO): YES